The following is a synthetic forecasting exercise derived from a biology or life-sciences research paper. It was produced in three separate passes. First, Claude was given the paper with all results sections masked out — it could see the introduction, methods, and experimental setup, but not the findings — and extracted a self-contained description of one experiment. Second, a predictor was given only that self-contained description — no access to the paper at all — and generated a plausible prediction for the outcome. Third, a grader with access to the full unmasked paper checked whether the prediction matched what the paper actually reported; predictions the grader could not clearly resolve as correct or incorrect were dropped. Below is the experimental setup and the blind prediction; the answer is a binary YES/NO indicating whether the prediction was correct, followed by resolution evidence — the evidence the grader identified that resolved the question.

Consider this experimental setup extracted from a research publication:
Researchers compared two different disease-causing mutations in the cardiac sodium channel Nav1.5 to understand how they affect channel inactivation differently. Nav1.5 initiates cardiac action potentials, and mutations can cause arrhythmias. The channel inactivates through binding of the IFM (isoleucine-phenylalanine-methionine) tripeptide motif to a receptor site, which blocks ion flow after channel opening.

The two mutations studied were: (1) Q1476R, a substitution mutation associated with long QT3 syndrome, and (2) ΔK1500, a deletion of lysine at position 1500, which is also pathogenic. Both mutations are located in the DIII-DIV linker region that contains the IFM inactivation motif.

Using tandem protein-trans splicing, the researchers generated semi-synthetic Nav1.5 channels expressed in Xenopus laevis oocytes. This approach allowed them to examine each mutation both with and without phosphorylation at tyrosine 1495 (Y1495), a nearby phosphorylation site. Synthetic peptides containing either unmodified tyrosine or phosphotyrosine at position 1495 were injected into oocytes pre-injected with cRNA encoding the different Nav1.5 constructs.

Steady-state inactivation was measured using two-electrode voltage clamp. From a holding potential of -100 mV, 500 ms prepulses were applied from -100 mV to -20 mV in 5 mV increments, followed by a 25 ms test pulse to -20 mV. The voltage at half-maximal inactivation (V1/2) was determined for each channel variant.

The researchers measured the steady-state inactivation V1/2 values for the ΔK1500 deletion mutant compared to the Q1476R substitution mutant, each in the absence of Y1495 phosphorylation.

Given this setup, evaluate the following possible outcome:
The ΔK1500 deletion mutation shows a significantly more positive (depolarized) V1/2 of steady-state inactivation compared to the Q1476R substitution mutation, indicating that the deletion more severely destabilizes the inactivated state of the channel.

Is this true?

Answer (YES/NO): NO